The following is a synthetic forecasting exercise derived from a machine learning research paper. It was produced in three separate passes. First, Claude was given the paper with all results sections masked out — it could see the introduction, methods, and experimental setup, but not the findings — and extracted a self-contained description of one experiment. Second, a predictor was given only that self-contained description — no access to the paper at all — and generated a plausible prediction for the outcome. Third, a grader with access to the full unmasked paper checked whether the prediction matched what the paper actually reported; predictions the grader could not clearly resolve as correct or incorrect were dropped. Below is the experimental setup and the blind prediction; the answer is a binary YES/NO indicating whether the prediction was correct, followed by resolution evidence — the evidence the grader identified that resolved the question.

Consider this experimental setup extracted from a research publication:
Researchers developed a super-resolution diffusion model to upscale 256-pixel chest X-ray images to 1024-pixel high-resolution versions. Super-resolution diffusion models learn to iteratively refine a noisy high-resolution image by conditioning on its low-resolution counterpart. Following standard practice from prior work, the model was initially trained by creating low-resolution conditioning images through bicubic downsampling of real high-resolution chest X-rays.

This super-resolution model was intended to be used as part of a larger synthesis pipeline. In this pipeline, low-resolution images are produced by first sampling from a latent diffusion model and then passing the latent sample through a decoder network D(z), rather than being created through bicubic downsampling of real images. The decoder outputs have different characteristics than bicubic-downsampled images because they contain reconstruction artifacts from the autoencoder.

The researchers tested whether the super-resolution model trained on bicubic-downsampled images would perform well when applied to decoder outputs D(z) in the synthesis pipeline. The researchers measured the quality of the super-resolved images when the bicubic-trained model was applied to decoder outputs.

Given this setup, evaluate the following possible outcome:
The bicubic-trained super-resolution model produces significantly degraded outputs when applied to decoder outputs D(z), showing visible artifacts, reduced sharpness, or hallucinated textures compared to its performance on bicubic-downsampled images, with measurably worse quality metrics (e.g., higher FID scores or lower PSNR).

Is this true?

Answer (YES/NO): YES